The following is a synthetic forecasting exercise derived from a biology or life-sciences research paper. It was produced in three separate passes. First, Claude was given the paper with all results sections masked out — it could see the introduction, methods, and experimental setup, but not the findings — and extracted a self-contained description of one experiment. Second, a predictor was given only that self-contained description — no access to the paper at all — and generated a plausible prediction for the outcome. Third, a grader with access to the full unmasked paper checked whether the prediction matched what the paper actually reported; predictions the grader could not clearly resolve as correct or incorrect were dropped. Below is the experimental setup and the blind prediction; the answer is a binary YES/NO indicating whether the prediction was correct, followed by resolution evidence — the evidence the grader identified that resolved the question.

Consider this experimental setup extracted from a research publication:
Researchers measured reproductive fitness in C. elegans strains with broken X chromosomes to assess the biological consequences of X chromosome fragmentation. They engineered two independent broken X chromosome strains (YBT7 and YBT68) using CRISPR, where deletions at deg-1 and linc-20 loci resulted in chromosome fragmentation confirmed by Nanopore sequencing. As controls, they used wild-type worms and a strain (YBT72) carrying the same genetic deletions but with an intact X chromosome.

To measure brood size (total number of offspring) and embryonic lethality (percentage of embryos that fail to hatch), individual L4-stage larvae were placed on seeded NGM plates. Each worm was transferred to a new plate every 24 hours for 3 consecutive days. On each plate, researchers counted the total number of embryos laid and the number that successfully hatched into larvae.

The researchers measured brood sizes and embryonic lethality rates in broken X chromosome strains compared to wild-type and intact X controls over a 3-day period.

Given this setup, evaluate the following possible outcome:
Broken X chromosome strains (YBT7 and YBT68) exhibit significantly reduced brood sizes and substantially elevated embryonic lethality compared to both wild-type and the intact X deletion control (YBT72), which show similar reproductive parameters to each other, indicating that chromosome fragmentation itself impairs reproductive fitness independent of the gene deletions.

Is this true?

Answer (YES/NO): YES